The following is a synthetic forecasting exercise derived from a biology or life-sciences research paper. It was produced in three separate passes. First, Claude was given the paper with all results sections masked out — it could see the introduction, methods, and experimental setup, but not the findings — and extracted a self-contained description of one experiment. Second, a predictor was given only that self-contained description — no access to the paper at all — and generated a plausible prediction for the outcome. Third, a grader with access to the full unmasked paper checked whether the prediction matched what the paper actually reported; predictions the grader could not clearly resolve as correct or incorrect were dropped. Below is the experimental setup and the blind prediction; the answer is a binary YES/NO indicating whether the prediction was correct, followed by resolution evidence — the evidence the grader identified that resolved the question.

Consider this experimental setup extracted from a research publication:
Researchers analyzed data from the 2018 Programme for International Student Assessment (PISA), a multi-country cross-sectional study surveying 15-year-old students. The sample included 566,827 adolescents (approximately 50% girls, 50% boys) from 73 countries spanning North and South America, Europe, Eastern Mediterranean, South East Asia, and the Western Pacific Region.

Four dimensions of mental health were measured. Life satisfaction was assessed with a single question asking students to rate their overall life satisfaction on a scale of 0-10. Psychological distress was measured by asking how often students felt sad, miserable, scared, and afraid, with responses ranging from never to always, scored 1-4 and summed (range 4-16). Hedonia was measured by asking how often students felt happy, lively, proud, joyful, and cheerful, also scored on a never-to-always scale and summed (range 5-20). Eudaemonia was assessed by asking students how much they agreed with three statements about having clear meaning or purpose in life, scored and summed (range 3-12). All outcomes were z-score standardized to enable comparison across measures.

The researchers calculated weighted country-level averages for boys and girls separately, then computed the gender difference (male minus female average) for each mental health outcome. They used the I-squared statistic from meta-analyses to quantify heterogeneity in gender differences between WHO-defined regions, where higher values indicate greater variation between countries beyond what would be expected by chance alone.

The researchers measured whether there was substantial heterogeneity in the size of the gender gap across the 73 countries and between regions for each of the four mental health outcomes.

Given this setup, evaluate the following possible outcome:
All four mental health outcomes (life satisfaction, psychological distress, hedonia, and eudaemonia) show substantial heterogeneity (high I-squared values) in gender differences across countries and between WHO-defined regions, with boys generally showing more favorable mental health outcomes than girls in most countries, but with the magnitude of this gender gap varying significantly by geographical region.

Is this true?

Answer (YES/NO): YES